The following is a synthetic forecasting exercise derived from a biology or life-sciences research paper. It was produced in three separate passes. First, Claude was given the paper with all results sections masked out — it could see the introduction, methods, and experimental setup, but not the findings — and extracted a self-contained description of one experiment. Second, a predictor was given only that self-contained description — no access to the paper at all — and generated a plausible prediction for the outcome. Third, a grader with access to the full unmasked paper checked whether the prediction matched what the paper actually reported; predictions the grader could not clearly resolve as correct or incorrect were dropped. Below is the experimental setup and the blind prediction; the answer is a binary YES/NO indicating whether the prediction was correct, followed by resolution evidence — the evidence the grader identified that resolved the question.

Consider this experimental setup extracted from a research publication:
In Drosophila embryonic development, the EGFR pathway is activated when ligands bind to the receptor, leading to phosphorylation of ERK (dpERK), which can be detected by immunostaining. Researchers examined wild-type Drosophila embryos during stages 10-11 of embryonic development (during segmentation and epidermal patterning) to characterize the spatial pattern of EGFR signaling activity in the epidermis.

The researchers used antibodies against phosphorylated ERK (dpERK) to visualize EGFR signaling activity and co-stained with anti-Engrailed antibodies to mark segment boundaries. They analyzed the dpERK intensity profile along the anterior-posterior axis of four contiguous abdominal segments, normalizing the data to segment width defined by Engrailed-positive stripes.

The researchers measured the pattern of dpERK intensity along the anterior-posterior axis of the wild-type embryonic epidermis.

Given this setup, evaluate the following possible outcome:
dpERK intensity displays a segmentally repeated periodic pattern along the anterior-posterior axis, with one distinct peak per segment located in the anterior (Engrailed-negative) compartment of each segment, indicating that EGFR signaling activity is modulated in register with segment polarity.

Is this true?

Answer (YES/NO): NO